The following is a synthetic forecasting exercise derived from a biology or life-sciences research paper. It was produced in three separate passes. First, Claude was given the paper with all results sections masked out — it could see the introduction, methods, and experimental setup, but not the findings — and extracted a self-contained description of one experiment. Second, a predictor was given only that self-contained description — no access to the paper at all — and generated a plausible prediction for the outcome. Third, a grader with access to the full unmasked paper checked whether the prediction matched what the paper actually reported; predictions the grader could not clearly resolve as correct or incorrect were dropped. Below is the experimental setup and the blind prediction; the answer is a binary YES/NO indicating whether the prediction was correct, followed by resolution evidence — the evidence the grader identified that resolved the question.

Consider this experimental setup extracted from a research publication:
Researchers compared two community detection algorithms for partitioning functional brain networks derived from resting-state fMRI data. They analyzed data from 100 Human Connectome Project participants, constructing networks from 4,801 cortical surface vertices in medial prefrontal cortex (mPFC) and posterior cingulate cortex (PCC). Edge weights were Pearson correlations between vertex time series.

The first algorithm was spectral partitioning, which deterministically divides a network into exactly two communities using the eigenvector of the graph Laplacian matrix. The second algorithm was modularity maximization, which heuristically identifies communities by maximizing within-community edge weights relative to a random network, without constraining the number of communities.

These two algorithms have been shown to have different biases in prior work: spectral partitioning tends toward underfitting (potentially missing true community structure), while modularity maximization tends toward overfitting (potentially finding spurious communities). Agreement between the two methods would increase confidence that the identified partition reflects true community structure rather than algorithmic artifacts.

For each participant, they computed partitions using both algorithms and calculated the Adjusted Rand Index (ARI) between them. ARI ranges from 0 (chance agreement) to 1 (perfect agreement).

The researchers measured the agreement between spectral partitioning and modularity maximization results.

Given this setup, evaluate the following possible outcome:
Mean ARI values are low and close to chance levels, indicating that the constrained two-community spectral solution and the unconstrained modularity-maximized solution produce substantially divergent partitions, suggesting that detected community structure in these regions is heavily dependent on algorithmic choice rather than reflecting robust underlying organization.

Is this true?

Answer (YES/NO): NO